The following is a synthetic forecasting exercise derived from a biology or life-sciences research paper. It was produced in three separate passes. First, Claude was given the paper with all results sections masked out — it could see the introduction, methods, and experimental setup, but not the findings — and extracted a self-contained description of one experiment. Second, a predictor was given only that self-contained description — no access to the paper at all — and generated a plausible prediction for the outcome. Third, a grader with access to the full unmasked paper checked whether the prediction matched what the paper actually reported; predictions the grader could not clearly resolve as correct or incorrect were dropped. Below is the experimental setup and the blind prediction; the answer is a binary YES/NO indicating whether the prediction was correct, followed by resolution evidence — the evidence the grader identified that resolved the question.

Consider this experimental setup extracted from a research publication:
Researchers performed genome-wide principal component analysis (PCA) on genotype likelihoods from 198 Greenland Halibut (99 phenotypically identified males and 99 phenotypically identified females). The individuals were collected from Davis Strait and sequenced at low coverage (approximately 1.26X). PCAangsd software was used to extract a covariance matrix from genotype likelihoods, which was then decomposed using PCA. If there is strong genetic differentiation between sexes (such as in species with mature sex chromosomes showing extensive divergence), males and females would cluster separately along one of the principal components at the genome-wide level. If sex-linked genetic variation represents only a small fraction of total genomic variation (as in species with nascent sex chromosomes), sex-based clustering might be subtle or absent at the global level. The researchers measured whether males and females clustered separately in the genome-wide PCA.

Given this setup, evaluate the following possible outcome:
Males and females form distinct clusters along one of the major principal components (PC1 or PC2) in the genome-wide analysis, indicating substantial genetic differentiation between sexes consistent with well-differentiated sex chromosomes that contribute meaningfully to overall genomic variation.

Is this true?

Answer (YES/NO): NO